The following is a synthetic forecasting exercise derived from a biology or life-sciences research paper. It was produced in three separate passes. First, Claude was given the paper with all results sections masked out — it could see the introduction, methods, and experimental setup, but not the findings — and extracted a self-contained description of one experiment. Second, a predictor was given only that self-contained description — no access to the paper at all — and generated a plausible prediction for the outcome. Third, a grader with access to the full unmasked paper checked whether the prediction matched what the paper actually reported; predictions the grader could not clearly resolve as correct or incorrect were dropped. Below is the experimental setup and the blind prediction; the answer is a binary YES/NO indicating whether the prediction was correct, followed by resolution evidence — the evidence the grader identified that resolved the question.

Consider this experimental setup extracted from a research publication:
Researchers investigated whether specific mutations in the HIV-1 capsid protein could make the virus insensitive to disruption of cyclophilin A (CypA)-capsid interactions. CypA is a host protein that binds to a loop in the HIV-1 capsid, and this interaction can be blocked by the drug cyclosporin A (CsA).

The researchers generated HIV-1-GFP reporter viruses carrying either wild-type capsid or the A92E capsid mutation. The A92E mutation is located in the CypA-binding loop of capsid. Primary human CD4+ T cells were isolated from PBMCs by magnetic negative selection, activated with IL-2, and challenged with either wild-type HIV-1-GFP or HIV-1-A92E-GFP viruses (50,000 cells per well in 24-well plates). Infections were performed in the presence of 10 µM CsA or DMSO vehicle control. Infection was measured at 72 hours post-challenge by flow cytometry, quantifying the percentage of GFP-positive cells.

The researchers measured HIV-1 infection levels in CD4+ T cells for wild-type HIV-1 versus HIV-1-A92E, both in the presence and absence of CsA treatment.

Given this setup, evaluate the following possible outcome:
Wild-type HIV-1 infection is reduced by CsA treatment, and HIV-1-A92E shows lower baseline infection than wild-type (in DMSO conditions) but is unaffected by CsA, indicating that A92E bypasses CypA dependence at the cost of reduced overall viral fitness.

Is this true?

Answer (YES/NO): NO